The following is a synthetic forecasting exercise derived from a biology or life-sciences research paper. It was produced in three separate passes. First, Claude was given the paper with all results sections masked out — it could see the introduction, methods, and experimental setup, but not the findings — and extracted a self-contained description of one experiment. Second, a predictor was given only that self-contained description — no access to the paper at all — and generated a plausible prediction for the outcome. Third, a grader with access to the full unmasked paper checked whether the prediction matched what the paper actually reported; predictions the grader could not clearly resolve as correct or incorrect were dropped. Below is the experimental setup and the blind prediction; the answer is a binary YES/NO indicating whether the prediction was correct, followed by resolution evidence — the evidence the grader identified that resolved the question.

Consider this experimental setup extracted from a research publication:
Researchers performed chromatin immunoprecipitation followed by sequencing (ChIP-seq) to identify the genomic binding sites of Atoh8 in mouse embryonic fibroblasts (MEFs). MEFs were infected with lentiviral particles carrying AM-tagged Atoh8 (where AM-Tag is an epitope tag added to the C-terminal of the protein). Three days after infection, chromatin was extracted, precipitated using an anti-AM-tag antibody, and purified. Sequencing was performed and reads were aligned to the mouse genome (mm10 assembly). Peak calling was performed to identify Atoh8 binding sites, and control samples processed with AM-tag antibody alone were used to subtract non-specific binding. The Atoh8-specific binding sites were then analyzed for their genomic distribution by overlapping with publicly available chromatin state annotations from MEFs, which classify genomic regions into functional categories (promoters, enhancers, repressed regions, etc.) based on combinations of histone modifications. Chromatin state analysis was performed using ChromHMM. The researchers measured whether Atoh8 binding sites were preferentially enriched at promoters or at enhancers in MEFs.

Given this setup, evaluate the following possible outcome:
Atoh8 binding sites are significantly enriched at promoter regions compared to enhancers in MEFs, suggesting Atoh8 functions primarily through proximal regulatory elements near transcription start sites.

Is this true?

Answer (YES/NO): NO